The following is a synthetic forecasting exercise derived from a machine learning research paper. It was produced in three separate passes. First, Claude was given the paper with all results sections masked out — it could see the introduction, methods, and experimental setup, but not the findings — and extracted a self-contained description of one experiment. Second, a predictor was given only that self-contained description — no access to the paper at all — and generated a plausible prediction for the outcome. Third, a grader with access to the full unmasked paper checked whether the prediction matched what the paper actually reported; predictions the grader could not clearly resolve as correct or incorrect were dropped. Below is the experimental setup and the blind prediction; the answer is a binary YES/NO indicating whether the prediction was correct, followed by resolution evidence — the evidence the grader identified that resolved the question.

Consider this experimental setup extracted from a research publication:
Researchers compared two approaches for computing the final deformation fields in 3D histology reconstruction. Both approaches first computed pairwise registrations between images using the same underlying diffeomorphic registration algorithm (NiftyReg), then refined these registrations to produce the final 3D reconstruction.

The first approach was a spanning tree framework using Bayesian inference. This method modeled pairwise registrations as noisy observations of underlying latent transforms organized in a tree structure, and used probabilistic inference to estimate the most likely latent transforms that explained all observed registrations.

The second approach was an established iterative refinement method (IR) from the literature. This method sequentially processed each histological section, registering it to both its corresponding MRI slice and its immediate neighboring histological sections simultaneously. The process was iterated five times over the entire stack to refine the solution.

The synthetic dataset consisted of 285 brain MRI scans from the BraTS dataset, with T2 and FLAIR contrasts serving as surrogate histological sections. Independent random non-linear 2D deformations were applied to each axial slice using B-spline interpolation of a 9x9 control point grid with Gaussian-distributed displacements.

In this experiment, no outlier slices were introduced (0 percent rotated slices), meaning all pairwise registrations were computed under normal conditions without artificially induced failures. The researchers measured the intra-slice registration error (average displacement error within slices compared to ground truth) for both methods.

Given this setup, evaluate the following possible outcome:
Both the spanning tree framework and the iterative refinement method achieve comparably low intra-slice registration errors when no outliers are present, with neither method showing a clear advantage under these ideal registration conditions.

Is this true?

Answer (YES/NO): NO